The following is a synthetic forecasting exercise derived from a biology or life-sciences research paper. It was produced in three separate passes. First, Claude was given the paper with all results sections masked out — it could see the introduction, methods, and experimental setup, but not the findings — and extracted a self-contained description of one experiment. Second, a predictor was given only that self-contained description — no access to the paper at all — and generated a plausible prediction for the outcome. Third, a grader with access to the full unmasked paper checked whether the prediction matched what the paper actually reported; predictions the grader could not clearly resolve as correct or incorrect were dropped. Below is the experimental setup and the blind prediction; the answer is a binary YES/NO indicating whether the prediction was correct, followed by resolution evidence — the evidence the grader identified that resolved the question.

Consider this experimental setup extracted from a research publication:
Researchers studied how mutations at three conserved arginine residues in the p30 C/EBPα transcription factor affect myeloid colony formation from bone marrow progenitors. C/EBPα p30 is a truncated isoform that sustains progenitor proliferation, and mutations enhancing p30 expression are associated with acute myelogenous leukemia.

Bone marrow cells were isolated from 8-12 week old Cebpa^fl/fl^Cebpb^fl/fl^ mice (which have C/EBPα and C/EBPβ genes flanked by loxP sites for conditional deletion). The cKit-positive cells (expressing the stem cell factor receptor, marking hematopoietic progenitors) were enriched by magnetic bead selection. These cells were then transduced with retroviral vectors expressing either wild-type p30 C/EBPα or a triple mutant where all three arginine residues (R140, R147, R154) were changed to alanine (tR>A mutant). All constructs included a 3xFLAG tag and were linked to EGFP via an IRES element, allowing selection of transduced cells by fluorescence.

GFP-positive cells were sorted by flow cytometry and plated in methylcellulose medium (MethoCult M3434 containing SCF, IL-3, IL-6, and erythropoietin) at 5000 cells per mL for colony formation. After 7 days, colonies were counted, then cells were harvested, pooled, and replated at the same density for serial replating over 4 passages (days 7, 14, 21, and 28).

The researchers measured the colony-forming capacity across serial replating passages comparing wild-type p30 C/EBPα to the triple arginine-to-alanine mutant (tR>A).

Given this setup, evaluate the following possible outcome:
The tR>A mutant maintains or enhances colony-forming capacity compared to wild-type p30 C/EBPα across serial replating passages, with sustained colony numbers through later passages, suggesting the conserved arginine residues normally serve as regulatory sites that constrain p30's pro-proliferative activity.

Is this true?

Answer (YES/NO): NO